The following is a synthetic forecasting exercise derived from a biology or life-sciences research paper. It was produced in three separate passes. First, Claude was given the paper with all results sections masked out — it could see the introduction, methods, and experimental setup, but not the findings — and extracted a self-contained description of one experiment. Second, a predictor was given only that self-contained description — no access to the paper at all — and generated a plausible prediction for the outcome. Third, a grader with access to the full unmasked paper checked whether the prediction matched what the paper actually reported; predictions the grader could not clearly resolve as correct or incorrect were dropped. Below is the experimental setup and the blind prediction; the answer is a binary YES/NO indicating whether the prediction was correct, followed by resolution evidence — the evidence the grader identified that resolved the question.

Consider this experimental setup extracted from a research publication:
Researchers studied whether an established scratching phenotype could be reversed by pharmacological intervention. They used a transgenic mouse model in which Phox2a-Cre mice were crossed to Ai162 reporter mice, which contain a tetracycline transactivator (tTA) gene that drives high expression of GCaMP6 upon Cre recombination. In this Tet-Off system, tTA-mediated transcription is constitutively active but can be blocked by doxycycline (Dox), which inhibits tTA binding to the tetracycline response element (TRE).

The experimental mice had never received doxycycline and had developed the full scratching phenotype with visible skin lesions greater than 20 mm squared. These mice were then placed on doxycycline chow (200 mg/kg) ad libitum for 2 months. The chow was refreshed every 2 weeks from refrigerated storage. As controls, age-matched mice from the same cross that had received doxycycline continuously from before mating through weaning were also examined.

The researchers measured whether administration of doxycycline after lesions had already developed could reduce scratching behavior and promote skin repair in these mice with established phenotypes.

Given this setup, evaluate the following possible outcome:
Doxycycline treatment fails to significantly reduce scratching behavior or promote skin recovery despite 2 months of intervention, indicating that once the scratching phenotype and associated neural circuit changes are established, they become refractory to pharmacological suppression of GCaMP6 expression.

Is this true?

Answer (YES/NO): NO